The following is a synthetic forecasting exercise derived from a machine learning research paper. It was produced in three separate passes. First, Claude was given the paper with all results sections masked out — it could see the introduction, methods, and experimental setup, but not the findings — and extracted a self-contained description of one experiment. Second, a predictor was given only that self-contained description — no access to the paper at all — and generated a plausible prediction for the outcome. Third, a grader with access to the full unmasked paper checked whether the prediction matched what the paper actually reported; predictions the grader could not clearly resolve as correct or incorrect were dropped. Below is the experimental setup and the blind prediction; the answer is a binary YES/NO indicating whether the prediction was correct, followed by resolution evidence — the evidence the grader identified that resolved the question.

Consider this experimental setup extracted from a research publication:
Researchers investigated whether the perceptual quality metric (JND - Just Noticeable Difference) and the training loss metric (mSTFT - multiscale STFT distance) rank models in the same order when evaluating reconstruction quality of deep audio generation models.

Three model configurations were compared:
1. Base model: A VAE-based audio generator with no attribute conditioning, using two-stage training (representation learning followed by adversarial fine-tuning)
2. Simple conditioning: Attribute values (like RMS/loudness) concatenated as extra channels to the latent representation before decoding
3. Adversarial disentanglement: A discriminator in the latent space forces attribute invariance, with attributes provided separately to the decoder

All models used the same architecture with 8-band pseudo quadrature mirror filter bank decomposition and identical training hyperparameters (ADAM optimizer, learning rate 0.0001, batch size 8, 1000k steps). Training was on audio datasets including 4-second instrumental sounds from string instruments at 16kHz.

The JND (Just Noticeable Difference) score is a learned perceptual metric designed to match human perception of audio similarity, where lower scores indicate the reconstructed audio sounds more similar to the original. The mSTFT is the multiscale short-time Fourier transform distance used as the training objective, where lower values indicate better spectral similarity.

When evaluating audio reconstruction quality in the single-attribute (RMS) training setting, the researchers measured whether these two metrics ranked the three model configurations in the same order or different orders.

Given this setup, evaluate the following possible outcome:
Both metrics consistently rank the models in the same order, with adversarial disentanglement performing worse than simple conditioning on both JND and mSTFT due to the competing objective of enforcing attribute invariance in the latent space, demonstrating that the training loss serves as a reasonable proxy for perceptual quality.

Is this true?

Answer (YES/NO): NO